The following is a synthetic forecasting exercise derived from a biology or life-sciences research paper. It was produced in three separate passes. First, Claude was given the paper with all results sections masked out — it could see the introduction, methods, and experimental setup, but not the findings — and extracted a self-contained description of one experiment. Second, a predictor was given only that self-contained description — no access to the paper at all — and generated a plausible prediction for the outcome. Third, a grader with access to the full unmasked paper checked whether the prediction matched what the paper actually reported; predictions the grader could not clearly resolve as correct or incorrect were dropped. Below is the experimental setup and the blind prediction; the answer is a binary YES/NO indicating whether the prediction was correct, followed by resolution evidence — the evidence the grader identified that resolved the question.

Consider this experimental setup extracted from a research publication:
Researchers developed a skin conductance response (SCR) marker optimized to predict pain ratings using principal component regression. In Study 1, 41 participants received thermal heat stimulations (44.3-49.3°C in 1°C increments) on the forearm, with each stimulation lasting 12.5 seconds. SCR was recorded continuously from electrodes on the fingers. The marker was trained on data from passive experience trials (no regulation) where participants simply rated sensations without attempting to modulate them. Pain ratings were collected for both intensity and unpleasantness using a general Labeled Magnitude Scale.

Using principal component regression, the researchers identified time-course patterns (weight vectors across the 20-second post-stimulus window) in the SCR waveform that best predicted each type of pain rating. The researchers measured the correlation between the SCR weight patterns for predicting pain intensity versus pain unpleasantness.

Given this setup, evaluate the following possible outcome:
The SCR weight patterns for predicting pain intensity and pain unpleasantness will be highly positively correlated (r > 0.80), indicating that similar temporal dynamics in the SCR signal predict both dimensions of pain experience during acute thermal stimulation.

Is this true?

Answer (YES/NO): YES